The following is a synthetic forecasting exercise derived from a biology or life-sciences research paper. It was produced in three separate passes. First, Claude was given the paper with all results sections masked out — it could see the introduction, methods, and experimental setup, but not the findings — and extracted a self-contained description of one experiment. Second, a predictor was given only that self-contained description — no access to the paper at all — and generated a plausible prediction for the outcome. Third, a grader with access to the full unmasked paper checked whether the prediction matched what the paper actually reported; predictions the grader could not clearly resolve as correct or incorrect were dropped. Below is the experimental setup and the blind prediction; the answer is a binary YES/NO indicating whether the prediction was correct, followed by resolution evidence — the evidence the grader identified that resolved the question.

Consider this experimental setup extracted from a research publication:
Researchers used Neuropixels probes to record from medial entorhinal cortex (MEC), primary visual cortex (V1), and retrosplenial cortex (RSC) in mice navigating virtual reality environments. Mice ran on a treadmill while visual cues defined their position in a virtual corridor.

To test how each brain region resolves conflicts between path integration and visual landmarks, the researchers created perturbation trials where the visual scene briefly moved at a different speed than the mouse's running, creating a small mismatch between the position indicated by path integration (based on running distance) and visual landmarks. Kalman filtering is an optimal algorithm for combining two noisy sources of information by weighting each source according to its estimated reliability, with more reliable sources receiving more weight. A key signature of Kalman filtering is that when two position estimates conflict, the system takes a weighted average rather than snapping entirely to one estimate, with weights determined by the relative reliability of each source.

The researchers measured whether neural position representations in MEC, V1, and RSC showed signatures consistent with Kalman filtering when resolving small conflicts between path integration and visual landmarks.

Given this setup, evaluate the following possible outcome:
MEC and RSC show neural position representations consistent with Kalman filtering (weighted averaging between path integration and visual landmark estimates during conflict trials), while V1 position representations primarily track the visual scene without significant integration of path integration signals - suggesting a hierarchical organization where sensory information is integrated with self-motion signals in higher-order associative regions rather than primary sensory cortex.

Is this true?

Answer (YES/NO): NO